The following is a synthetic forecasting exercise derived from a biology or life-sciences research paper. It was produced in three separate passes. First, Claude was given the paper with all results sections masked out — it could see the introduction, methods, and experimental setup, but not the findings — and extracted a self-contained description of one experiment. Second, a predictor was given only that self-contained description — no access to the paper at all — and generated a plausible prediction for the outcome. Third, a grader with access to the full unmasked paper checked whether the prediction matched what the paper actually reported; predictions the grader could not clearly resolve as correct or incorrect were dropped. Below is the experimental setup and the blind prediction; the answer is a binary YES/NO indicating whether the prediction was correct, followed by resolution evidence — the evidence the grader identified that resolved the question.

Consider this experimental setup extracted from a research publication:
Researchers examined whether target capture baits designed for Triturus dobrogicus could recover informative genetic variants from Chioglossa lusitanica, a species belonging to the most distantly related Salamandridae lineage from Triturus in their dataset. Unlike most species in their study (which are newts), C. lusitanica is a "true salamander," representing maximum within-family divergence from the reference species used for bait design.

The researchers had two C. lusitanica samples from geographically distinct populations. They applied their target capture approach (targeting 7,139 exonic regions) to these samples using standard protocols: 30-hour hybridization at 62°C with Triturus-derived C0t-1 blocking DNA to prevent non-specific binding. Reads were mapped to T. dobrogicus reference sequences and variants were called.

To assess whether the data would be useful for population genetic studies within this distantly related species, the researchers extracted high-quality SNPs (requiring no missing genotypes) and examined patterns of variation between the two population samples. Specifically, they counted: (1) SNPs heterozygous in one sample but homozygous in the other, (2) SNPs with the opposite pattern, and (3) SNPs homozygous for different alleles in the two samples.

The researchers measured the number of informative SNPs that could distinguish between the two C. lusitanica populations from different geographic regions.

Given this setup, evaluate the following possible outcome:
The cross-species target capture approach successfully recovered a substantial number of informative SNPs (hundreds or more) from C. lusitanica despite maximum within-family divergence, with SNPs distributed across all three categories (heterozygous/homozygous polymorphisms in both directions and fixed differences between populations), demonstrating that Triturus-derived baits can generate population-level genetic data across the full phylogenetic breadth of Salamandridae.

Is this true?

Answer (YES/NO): YES